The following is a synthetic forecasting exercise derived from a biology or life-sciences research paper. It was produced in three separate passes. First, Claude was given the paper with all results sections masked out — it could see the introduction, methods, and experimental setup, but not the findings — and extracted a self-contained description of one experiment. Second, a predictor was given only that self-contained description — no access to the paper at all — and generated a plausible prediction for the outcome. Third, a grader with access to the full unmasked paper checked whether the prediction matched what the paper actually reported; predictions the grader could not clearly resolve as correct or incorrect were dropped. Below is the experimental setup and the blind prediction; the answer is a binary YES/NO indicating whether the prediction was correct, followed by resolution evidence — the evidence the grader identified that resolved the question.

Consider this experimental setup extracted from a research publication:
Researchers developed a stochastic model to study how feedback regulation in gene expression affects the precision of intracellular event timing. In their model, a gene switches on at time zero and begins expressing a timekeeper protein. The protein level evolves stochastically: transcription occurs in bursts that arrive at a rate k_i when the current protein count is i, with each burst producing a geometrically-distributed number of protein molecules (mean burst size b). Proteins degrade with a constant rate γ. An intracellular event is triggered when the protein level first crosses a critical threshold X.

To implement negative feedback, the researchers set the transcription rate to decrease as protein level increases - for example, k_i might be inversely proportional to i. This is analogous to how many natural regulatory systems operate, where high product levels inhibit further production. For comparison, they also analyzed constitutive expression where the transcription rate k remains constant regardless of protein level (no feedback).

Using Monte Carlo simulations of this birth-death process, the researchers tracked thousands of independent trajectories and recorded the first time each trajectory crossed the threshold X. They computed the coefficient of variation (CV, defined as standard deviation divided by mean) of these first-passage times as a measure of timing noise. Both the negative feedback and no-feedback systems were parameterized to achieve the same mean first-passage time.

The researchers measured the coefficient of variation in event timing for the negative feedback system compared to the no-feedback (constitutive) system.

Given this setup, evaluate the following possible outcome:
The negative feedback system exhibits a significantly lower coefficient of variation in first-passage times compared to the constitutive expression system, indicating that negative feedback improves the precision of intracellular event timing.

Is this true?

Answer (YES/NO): NO